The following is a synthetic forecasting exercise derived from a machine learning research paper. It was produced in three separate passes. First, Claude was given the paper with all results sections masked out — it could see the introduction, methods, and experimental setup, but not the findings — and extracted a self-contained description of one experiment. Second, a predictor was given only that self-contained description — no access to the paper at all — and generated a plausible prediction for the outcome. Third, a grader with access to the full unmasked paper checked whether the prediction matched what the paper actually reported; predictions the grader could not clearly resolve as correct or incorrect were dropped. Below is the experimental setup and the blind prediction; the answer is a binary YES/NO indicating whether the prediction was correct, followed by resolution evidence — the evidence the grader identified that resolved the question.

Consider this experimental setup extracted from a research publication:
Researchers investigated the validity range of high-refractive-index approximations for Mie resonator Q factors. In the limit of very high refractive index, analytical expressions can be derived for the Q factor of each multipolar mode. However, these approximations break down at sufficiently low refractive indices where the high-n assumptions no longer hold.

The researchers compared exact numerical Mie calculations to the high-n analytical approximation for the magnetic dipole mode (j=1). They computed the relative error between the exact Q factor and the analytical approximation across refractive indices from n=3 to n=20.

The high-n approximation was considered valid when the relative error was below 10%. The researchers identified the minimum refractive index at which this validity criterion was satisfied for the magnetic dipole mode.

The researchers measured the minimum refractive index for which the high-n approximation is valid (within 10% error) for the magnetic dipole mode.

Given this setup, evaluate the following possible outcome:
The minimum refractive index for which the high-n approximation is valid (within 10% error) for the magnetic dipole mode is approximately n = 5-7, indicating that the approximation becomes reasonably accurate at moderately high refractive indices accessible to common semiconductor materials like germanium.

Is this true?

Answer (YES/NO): YES